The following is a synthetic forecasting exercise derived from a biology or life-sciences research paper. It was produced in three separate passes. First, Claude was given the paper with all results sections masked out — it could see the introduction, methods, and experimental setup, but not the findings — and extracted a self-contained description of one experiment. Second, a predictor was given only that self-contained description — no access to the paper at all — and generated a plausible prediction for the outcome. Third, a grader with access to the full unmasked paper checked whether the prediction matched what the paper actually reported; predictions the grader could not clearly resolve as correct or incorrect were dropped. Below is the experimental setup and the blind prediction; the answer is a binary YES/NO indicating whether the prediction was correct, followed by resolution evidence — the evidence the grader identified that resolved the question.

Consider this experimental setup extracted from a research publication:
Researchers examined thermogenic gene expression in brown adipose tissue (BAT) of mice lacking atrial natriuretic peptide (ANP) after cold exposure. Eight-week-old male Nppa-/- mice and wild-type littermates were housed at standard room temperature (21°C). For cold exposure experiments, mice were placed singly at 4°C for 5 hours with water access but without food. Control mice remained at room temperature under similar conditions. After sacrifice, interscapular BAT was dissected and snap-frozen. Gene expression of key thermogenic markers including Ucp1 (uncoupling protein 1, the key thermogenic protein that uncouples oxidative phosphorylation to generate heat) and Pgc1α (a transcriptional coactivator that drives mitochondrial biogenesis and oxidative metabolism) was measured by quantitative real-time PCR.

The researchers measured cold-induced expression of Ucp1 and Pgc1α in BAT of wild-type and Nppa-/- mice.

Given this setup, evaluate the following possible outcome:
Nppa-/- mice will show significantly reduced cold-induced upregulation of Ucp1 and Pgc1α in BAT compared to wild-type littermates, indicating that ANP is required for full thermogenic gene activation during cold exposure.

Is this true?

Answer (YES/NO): YES